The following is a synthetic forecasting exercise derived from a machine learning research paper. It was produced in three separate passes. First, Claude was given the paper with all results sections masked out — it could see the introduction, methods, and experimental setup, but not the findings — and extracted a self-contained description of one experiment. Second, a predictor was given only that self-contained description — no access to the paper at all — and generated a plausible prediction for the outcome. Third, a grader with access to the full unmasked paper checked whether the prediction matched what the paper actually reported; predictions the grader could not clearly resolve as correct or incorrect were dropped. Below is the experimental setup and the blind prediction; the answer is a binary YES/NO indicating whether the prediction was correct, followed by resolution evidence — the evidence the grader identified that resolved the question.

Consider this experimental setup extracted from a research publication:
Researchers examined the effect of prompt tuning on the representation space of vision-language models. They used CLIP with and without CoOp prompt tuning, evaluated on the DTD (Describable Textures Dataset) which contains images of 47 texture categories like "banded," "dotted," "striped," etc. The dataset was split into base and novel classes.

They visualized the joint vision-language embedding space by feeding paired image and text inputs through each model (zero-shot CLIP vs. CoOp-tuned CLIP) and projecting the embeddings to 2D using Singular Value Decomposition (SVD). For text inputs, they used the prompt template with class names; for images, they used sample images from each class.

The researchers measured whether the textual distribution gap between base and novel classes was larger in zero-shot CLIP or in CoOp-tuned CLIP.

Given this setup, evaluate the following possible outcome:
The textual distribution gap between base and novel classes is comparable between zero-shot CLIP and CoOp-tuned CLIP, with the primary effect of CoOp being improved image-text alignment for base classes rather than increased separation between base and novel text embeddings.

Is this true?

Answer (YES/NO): NO